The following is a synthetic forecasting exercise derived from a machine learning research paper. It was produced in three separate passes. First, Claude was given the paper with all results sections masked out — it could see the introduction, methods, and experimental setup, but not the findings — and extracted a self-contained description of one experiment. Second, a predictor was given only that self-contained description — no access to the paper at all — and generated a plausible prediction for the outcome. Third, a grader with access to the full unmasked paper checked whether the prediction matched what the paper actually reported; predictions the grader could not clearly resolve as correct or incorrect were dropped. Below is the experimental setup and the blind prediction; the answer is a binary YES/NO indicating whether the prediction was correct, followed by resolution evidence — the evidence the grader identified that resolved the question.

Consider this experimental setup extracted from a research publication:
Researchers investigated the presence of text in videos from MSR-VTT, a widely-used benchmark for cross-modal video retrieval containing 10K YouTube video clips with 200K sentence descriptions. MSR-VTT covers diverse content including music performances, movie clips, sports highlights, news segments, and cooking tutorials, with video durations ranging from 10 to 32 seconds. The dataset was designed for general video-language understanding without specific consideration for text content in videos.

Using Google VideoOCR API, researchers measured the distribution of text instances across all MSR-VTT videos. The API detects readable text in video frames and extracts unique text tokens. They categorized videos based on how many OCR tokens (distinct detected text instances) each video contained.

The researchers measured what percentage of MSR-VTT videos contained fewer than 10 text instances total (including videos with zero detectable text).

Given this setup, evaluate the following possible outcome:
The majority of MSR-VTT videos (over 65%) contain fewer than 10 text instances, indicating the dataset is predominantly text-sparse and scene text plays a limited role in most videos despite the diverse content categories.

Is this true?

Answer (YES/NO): YES